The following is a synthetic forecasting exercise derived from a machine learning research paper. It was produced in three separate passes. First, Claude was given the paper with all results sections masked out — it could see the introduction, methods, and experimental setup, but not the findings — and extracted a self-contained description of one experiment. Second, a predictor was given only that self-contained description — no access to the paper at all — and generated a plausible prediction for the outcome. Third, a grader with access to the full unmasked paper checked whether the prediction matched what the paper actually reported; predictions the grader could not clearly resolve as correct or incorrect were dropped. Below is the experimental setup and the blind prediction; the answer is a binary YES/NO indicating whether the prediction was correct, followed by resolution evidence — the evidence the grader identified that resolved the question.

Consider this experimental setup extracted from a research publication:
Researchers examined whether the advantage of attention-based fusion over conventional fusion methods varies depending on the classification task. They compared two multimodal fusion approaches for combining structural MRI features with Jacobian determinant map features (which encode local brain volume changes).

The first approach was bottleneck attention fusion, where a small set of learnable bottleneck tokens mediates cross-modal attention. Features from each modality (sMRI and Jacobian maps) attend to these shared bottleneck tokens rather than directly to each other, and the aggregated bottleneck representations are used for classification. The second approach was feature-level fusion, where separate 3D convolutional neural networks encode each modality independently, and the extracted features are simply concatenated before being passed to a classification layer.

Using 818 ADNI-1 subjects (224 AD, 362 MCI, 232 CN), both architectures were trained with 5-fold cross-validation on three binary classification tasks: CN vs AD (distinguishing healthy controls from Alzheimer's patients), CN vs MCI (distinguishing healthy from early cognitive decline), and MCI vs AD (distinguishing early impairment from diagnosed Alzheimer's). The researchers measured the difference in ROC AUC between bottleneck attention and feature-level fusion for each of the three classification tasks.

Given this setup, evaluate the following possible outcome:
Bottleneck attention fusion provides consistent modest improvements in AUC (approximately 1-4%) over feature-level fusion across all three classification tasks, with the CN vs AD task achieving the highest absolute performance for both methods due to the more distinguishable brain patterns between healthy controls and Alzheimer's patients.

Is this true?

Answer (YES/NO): NO